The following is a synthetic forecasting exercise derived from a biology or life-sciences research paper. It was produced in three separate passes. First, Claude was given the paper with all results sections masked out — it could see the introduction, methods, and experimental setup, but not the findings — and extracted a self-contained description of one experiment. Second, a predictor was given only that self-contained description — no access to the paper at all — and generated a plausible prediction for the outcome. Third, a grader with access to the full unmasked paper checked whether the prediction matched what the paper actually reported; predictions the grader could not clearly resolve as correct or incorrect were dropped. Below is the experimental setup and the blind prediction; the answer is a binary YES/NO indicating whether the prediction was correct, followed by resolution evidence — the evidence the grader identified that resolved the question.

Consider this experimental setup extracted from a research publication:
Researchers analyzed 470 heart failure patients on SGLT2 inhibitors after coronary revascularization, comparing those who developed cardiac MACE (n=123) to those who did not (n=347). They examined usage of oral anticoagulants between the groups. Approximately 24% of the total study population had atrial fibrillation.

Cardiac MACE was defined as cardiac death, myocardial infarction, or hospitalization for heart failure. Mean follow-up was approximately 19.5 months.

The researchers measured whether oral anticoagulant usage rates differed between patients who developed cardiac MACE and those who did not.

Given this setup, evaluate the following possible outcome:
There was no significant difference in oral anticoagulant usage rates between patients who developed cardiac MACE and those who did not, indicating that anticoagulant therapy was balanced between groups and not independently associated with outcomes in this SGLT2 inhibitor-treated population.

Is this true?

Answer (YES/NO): NO